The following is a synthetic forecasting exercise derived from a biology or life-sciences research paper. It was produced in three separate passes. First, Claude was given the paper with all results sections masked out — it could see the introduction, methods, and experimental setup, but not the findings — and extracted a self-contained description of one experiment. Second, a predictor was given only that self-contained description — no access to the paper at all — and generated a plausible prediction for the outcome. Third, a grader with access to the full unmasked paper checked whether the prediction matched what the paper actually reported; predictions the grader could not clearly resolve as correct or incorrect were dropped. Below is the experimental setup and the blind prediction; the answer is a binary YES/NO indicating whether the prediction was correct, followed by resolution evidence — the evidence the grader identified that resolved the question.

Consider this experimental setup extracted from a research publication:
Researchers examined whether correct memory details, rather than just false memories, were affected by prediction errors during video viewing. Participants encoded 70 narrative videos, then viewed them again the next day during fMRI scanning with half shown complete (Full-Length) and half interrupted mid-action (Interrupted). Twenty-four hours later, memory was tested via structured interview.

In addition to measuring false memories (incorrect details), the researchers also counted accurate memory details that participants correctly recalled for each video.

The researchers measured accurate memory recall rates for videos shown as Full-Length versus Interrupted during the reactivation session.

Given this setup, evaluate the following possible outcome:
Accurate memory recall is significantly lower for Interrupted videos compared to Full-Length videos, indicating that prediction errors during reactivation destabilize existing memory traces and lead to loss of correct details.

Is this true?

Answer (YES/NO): NO